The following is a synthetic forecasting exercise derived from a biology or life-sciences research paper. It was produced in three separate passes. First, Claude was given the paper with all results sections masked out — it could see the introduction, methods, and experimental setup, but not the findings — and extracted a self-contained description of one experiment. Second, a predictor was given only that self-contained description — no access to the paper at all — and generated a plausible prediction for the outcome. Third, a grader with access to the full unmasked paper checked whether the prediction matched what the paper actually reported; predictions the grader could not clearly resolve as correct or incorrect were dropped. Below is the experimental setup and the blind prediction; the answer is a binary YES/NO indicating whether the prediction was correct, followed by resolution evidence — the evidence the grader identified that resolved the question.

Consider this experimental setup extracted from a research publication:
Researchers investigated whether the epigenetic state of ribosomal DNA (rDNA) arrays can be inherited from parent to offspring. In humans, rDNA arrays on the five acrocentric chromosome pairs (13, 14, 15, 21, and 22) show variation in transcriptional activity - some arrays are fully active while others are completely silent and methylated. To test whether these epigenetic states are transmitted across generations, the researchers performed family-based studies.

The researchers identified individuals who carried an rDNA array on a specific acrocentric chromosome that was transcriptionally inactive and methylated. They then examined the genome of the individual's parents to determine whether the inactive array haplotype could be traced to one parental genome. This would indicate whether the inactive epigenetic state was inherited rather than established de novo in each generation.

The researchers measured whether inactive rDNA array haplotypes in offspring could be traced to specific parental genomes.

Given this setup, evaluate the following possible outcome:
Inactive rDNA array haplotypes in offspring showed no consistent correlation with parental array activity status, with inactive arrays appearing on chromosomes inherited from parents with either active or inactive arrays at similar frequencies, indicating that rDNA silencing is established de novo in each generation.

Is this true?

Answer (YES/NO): NO